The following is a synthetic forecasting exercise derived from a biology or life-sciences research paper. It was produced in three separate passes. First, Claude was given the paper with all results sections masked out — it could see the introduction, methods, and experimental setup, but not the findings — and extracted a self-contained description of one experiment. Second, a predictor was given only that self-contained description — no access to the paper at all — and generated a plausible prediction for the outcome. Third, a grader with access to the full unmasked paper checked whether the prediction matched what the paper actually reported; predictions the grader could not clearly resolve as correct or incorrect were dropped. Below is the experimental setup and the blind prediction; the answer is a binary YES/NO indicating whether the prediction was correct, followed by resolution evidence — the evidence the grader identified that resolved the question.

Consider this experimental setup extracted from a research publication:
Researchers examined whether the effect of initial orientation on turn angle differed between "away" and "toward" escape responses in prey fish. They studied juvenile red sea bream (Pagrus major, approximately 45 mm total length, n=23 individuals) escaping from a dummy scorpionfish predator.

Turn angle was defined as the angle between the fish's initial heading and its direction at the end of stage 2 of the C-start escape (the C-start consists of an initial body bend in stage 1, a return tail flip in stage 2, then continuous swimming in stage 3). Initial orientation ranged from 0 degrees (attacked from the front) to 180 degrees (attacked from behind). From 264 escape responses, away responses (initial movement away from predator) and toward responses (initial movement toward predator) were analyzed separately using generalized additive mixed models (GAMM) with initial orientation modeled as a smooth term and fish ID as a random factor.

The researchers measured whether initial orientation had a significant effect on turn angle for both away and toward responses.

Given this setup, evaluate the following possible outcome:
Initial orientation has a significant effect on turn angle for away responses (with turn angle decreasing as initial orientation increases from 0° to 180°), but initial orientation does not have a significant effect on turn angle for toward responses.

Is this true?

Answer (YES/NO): NO